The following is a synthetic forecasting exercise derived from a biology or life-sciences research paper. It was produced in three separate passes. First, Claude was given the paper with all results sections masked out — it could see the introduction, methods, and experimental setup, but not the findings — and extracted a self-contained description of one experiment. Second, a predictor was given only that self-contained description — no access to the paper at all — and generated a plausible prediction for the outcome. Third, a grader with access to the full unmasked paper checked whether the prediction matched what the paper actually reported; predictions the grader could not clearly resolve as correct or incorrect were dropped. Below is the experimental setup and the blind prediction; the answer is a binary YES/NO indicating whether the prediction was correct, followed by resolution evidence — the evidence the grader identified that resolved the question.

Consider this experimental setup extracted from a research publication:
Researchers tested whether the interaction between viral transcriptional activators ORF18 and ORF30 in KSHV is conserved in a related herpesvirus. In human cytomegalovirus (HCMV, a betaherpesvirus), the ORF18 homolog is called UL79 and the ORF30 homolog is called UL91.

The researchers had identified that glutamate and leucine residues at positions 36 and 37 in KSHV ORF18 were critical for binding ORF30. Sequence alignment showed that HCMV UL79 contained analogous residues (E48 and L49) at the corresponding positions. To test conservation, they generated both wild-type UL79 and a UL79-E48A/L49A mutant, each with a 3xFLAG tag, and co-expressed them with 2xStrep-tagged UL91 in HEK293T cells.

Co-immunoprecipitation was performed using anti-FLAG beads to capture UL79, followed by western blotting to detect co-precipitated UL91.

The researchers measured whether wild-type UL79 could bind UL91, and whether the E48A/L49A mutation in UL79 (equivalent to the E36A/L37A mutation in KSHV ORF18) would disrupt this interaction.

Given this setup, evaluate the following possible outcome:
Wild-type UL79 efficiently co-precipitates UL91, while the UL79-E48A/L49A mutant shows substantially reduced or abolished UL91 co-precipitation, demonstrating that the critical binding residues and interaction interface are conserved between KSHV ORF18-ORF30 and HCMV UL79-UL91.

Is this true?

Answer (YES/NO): YES